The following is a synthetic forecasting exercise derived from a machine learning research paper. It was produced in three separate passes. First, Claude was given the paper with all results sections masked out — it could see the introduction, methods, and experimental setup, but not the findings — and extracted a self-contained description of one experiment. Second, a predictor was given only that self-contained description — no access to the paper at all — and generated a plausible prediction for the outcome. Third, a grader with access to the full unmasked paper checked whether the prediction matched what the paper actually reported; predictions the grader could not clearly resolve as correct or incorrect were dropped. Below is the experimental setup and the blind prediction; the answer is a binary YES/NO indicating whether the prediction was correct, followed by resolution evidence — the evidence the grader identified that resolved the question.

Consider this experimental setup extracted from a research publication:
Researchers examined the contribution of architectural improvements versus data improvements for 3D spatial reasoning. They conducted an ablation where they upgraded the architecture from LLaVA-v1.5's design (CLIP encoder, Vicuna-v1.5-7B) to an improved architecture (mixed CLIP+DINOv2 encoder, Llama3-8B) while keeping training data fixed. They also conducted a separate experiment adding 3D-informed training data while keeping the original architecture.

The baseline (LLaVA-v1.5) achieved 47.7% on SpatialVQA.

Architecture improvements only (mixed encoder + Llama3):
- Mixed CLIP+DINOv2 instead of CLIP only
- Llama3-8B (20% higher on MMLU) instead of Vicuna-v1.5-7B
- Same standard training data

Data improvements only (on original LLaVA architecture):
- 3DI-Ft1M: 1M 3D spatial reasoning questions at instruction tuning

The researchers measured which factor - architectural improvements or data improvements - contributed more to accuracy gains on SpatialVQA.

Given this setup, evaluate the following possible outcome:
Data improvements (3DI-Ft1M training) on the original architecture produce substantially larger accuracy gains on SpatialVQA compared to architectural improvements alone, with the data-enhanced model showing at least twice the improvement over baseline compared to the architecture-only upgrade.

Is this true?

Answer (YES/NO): YES